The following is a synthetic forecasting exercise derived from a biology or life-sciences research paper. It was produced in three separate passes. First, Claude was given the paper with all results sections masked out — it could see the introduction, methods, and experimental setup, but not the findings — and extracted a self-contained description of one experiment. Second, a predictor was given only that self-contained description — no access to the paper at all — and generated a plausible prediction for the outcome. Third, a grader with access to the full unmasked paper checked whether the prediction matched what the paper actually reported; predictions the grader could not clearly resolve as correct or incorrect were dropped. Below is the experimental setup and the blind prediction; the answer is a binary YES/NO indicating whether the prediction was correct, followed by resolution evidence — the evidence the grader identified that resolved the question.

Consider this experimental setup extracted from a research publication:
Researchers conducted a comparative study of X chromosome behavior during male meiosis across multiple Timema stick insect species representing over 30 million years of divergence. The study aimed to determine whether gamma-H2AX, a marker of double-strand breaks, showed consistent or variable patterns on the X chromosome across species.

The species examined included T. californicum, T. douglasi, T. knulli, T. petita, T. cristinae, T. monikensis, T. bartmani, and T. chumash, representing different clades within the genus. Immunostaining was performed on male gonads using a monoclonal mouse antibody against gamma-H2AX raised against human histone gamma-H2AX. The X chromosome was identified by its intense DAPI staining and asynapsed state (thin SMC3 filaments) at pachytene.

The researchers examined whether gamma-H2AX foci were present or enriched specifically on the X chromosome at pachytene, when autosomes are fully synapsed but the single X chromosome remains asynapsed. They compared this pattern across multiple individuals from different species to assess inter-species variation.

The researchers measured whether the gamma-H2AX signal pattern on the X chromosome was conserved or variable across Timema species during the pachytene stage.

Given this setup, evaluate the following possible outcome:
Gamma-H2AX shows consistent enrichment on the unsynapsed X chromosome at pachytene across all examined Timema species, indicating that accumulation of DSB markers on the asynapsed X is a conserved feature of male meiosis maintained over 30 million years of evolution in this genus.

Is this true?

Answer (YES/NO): NO